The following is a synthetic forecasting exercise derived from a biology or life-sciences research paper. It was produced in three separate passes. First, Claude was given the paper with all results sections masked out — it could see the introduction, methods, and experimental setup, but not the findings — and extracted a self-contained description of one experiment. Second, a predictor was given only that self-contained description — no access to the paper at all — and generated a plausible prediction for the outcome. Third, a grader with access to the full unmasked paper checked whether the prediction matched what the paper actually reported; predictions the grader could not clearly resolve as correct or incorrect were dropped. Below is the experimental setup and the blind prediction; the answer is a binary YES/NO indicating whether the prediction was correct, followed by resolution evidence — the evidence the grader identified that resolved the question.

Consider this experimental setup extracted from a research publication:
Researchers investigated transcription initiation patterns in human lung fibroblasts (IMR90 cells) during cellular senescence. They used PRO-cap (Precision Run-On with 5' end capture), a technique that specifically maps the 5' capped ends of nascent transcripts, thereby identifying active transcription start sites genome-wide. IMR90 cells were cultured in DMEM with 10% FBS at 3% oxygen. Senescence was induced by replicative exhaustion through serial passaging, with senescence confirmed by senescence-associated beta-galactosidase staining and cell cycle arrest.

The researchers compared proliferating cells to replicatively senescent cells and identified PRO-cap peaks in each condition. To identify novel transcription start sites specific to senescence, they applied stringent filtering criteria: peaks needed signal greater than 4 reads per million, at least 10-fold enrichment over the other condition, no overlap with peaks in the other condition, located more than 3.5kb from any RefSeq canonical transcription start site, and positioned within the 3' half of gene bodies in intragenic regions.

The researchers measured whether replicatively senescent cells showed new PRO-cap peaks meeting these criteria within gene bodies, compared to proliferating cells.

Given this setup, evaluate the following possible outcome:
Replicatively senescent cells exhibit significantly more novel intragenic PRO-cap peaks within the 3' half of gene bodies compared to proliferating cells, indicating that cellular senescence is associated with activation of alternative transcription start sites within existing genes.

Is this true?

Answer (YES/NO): NO